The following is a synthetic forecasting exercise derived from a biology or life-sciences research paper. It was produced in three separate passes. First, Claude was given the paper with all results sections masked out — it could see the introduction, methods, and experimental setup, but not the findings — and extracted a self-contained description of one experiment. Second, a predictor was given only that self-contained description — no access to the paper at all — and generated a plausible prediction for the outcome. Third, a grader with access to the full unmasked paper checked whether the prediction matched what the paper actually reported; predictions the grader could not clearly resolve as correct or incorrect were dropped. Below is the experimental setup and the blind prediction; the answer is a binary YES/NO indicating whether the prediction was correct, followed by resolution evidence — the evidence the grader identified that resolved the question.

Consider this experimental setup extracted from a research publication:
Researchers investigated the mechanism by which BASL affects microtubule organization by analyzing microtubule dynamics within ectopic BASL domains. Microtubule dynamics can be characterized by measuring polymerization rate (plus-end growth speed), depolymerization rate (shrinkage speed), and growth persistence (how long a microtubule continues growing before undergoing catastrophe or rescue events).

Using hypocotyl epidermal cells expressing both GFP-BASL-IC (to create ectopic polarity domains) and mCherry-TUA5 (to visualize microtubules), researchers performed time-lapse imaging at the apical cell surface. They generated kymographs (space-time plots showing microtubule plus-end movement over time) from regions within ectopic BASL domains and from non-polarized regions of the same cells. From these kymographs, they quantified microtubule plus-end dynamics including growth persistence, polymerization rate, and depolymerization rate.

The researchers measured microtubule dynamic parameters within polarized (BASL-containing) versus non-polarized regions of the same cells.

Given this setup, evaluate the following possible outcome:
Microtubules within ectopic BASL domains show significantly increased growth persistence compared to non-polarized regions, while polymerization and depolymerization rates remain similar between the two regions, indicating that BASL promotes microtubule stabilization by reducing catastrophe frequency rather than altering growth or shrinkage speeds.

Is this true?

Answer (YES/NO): NO